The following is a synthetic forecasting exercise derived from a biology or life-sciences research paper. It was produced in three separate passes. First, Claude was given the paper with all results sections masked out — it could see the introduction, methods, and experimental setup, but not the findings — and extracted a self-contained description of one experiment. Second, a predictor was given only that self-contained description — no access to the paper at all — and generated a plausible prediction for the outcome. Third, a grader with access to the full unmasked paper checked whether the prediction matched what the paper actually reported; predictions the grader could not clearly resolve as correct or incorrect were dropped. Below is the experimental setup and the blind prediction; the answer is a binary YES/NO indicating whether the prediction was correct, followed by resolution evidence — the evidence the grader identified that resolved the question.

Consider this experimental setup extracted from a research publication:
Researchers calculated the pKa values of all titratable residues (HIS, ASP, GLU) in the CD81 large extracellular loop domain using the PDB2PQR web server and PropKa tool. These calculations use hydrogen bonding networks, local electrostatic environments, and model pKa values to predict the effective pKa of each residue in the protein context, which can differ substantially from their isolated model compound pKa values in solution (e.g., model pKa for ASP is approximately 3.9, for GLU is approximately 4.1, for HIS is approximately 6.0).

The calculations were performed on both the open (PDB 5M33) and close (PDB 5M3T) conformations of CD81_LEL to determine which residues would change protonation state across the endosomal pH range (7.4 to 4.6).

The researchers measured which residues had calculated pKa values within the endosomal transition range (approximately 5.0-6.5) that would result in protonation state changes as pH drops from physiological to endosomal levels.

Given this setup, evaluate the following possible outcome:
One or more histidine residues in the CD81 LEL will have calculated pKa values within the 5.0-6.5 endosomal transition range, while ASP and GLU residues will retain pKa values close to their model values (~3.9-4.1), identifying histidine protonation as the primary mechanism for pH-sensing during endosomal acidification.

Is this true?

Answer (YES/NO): NO